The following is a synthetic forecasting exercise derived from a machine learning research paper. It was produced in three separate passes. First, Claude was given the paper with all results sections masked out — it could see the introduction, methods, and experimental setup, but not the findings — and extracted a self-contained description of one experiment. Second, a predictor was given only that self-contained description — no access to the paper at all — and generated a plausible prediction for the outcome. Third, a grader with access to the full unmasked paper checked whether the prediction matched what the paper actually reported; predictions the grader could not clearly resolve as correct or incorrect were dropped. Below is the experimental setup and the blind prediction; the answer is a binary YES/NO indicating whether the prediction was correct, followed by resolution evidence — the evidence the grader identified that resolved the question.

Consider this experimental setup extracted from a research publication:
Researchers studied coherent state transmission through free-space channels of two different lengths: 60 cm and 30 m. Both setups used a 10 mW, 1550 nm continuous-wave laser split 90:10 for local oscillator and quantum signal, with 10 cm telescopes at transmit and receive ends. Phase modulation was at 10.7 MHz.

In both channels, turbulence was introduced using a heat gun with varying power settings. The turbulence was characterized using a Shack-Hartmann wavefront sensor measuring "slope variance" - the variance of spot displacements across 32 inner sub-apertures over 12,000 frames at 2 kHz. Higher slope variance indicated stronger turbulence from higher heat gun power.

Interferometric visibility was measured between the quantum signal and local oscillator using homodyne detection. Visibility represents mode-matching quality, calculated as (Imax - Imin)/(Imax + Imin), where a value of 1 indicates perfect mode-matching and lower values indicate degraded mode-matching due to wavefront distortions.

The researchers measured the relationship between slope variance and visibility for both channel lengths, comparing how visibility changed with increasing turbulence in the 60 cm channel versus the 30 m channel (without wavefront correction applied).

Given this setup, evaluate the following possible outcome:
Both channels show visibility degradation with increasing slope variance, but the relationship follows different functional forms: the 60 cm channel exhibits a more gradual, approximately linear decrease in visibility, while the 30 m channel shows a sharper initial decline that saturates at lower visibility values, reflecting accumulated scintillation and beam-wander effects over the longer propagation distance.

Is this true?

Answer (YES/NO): NO